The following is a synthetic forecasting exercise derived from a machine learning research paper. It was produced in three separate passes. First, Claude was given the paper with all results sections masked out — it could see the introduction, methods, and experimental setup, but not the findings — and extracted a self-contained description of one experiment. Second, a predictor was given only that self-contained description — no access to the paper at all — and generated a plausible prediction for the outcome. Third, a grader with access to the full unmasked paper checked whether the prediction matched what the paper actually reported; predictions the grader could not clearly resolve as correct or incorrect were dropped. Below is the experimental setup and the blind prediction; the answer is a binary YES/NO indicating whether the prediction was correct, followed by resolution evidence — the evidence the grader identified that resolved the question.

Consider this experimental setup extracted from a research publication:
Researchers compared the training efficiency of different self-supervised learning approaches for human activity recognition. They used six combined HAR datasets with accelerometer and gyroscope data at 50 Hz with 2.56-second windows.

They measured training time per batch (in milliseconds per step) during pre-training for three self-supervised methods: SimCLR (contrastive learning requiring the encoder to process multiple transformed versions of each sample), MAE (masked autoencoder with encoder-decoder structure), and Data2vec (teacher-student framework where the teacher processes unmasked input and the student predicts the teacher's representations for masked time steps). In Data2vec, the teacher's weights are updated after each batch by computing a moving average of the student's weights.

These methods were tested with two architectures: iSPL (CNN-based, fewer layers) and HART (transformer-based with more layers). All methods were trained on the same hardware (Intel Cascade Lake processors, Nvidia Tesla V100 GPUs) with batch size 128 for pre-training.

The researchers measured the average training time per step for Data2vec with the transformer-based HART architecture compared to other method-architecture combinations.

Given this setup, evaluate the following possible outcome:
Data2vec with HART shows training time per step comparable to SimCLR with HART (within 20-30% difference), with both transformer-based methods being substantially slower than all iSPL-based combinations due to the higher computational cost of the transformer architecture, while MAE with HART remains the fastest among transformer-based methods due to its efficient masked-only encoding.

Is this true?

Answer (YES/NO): NO